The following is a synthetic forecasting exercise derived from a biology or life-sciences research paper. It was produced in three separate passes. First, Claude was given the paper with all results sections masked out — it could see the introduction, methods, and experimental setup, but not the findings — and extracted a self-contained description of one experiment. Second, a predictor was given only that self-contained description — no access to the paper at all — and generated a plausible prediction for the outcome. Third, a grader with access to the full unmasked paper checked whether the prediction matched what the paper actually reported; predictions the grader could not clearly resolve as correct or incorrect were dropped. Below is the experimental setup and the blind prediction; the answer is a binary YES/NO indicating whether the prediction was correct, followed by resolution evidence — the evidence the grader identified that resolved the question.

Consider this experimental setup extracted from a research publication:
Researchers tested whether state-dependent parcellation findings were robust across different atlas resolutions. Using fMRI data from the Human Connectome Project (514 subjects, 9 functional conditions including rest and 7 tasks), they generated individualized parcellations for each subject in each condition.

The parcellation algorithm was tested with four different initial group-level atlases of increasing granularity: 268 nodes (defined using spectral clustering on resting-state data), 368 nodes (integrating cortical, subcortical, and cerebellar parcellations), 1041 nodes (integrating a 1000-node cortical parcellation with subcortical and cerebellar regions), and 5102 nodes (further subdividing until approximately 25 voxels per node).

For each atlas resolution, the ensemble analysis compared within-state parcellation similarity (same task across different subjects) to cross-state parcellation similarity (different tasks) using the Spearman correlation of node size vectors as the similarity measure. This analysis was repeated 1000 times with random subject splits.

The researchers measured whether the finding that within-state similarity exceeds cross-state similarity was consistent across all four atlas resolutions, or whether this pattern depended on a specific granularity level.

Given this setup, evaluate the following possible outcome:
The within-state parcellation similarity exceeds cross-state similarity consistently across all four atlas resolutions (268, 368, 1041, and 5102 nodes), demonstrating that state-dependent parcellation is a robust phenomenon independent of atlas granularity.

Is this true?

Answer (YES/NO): YES